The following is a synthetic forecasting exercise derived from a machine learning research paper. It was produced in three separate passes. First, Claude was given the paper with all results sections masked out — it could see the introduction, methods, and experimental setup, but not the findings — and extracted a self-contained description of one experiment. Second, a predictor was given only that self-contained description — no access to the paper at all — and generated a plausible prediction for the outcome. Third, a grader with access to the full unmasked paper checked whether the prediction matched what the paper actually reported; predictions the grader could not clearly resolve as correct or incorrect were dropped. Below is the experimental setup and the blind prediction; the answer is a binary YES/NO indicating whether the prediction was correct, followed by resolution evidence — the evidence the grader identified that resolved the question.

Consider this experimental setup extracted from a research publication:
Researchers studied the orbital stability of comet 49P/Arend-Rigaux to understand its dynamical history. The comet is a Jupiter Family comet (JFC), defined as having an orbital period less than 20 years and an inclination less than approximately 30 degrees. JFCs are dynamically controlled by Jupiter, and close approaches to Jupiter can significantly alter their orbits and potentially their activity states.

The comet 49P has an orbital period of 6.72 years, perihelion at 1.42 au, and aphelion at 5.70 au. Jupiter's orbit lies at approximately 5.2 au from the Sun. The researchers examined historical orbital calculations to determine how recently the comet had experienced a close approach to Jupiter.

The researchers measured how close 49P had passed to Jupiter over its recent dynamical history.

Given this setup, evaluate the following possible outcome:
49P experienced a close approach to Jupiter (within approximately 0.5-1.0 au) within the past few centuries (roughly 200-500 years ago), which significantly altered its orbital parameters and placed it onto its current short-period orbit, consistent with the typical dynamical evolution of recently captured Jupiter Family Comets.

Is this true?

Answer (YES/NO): NO